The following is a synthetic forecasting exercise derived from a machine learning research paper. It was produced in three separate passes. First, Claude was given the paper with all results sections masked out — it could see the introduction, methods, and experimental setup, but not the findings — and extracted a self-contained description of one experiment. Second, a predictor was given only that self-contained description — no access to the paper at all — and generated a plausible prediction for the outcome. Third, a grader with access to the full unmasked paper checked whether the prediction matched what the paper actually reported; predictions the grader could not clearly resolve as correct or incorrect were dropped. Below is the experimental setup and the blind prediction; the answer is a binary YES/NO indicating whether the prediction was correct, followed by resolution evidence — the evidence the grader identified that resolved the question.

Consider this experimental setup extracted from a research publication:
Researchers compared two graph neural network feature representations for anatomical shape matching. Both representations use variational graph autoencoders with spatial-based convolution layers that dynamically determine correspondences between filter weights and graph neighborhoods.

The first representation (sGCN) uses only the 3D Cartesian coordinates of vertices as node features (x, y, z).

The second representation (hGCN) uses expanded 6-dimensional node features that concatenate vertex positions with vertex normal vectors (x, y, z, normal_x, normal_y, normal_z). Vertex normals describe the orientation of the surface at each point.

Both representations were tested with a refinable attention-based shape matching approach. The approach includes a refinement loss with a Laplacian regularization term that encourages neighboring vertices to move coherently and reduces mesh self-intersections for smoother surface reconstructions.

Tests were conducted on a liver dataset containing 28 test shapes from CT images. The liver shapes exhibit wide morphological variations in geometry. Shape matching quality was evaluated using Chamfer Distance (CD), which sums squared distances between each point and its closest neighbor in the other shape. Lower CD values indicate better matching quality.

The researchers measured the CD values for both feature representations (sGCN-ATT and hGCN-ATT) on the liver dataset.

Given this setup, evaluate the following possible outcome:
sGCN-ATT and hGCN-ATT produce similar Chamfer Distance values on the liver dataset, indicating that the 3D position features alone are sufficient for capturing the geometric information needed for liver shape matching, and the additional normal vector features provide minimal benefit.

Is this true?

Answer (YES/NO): NO